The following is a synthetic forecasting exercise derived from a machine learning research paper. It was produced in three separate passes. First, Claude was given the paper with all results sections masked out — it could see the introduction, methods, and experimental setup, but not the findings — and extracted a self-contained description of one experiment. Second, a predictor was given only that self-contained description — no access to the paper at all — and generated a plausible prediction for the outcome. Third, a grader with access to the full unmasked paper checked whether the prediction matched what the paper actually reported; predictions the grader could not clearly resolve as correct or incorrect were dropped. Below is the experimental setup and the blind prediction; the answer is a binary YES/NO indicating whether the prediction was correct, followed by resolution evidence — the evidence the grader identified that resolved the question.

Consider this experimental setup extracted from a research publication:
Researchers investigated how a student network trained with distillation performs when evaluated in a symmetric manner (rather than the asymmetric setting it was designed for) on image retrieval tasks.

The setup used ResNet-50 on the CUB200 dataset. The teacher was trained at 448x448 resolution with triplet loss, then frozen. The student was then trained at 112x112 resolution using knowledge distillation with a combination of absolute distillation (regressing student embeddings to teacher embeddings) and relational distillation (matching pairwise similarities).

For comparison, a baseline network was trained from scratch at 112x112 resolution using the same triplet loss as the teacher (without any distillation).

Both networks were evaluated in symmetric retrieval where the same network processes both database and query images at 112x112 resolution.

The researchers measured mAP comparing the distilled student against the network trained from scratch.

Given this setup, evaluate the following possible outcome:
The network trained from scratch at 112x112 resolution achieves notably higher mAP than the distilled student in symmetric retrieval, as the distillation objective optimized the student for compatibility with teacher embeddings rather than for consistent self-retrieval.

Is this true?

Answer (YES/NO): NO